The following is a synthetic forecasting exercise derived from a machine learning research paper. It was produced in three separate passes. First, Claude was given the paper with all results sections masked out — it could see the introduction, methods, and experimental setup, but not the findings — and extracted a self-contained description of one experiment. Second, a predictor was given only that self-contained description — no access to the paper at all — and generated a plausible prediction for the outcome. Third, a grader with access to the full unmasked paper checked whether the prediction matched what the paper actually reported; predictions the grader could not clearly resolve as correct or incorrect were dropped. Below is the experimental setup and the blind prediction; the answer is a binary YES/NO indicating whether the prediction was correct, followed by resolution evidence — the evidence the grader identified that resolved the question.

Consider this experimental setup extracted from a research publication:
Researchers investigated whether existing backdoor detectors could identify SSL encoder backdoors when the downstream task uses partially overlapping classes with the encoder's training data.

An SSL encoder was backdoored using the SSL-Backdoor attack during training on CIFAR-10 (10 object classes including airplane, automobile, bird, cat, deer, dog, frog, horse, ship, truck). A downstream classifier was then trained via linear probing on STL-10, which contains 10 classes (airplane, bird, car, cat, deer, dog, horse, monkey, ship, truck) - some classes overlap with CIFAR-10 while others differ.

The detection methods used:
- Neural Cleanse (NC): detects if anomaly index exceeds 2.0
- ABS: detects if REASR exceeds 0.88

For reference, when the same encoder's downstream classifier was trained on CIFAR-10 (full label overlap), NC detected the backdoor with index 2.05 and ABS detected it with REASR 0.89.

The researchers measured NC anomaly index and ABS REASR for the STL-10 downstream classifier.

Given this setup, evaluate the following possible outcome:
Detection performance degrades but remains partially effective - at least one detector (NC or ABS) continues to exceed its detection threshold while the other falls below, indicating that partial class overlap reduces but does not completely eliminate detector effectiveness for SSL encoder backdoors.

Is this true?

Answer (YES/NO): NO